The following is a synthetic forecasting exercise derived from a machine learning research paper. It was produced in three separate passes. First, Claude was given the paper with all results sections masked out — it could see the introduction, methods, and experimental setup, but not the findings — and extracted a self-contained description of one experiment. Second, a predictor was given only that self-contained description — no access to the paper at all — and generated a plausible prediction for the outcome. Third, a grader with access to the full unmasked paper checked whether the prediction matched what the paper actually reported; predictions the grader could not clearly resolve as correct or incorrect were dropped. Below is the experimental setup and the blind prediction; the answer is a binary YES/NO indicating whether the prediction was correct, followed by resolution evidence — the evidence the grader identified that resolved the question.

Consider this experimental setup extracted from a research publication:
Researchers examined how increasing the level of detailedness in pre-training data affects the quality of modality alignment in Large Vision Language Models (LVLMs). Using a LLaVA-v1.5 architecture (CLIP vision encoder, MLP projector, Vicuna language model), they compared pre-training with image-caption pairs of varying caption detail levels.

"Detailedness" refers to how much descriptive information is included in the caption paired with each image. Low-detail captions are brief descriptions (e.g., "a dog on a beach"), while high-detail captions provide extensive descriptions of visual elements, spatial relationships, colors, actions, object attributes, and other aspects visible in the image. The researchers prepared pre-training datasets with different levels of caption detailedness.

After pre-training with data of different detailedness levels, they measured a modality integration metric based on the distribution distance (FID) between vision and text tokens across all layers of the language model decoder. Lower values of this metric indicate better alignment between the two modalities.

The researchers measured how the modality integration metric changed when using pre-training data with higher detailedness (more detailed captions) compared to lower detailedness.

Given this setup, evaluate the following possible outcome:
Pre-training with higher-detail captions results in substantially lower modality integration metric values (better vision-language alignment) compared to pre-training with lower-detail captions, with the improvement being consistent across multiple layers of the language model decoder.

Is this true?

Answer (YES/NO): NO